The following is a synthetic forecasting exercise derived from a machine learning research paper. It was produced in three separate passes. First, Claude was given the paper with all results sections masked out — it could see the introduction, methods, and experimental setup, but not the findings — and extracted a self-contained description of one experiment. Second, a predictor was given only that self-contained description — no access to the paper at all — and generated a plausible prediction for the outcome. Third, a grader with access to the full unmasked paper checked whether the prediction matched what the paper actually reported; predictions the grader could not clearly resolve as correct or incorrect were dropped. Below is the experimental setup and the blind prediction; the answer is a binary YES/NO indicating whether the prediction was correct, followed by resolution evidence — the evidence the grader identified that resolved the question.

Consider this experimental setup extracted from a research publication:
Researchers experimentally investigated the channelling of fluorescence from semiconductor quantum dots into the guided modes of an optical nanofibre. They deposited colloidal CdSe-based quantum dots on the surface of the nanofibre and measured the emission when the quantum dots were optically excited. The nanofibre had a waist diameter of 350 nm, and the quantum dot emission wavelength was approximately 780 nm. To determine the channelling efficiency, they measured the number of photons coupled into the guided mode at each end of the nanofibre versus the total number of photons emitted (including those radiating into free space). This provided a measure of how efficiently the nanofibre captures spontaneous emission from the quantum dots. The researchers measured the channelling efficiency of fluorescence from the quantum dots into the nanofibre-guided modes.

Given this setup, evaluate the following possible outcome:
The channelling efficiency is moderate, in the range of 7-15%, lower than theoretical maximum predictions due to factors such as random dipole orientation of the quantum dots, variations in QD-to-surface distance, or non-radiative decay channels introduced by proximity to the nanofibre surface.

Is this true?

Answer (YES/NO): NO